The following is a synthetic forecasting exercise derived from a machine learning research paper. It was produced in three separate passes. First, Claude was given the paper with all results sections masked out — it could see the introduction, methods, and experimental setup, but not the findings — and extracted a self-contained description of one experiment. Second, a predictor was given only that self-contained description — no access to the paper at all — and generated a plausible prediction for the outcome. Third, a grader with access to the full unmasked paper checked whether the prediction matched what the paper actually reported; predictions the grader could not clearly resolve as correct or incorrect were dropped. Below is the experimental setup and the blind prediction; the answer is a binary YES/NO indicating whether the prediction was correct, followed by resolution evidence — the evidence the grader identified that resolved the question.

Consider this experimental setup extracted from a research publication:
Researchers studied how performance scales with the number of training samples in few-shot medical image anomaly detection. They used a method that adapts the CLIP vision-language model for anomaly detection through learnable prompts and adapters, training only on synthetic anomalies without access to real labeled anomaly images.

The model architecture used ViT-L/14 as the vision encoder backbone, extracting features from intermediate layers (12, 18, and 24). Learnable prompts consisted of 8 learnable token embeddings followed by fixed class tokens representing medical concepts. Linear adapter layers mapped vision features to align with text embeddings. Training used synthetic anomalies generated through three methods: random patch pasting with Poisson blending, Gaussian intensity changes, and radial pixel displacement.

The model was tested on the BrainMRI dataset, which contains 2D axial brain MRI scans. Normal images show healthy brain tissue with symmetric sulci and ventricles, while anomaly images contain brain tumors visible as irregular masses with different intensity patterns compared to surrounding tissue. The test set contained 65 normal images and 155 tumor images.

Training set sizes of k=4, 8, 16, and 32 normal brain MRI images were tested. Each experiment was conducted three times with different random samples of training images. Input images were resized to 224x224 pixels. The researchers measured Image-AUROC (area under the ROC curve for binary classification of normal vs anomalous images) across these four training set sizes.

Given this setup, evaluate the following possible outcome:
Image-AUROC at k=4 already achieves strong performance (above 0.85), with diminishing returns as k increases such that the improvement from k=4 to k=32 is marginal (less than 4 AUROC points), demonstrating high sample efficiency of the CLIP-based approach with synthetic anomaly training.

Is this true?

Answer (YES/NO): YES